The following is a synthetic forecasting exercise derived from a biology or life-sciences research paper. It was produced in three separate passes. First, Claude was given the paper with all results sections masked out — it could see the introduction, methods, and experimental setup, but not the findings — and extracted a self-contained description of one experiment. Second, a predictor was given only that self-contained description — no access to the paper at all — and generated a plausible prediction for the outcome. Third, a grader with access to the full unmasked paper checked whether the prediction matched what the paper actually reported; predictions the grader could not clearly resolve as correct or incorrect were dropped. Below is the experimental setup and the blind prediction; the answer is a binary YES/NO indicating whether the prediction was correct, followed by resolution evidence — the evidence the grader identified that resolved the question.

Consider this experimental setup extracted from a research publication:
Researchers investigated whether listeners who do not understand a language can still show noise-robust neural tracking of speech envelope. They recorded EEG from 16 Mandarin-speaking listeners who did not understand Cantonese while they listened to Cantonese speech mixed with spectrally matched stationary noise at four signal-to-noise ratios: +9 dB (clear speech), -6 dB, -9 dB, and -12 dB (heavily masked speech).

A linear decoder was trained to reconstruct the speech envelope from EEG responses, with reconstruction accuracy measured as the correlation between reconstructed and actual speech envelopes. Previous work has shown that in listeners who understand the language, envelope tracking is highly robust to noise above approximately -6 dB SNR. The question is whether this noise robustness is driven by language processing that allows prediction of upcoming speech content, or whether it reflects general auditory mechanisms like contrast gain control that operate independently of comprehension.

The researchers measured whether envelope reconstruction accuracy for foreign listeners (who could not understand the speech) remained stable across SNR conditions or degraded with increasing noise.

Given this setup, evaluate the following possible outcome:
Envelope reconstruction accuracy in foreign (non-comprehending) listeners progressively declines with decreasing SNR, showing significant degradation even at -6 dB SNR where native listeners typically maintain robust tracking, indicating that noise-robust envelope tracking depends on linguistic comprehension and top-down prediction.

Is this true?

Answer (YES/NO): NO